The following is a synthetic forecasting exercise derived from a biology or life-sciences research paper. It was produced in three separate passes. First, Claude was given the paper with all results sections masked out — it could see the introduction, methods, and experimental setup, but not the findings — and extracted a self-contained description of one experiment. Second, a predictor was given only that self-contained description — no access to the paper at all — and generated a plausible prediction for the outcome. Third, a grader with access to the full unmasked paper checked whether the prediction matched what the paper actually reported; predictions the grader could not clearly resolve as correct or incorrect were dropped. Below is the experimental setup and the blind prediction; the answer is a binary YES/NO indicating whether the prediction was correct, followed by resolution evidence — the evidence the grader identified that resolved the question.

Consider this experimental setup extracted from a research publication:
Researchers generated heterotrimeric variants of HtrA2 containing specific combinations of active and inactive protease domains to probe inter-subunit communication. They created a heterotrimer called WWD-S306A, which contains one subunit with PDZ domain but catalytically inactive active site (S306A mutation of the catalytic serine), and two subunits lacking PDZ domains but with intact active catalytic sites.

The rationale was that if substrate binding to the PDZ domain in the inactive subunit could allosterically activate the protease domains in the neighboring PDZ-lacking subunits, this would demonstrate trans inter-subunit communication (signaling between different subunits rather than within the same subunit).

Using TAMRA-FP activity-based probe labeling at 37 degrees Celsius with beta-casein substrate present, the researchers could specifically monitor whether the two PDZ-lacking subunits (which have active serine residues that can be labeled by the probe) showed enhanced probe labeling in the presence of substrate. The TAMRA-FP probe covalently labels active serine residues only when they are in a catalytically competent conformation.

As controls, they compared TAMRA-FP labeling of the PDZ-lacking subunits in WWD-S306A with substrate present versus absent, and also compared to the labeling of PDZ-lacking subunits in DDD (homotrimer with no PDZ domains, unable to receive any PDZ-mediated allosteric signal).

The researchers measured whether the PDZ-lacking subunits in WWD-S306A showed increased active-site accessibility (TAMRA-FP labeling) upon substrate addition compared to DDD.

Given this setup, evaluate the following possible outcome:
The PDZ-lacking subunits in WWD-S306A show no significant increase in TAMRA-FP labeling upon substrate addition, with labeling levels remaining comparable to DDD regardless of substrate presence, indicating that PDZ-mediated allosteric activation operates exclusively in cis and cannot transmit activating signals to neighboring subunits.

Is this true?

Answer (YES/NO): NO